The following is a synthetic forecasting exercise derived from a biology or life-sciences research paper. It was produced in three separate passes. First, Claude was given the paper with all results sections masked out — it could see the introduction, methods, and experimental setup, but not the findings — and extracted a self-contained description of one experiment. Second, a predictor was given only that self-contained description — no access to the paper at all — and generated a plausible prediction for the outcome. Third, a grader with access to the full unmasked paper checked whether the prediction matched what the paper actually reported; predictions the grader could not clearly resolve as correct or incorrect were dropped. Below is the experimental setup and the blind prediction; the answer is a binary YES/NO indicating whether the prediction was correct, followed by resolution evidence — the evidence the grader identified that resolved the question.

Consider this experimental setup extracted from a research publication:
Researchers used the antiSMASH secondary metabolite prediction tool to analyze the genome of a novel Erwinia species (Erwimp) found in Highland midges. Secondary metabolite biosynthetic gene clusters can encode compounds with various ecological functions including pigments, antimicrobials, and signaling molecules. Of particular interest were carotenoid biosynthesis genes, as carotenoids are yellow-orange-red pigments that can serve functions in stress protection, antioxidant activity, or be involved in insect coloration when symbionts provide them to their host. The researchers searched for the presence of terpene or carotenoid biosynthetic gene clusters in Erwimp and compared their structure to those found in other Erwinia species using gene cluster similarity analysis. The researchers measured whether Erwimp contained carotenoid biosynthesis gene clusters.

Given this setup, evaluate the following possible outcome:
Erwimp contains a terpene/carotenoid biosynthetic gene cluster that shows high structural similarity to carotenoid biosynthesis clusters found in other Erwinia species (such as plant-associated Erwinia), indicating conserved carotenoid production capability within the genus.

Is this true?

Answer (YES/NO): NO